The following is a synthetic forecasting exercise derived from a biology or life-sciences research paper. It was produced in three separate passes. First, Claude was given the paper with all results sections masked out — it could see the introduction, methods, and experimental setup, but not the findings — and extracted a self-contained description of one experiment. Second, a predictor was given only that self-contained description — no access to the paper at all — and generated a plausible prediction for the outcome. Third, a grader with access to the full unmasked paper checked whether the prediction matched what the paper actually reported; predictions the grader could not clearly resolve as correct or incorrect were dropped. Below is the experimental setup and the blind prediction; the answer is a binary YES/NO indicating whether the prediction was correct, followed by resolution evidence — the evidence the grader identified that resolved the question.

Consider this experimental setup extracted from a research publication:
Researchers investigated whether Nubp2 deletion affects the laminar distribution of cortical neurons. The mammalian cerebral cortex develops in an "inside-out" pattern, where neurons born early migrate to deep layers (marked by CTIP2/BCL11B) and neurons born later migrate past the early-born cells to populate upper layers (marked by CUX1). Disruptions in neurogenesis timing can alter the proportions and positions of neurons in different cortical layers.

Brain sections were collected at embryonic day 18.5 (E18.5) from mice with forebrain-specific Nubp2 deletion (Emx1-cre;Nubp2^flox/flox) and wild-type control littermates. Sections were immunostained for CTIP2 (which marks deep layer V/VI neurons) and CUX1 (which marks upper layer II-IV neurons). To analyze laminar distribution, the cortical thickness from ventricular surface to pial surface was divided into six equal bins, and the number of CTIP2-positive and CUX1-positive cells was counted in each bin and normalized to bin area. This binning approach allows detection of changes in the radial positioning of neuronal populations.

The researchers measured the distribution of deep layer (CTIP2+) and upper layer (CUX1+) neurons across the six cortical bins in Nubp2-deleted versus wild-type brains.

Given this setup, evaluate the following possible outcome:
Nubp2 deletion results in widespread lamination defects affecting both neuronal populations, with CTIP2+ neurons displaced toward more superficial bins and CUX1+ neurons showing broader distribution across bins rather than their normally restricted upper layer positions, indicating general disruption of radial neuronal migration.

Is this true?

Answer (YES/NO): YES